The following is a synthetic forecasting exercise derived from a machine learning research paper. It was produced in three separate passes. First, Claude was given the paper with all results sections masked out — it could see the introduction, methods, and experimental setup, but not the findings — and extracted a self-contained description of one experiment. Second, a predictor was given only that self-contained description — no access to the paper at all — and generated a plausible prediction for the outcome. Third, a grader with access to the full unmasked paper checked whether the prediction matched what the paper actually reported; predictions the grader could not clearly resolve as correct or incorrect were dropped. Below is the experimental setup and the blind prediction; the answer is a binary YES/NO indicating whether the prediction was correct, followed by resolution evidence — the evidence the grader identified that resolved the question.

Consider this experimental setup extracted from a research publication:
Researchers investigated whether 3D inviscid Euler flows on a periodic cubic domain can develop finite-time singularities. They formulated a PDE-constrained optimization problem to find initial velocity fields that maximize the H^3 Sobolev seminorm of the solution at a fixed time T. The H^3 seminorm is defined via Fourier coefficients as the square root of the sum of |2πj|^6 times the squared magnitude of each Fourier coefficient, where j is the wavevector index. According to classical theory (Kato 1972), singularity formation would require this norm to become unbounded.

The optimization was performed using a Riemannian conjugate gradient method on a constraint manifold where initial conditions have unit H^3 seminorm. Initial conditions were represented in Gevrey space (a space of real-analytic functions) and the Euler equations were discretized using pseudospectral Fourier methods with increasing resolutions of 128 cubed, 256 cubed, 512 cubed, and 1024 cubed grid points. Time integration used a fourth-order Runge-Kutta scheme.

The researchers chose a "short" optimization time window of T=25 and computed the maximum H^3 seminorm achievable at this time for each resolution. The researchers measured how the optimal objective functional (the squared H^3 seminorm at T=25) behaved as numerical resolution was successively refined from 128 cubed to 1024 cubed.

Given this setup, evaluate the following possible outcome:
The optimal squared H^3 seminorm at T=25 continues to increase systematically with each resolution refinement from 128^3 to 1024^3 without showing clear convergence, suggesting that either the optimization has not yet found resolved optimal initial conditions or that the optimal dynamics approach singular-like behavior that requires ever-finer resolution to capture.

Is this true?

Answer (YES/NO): NO